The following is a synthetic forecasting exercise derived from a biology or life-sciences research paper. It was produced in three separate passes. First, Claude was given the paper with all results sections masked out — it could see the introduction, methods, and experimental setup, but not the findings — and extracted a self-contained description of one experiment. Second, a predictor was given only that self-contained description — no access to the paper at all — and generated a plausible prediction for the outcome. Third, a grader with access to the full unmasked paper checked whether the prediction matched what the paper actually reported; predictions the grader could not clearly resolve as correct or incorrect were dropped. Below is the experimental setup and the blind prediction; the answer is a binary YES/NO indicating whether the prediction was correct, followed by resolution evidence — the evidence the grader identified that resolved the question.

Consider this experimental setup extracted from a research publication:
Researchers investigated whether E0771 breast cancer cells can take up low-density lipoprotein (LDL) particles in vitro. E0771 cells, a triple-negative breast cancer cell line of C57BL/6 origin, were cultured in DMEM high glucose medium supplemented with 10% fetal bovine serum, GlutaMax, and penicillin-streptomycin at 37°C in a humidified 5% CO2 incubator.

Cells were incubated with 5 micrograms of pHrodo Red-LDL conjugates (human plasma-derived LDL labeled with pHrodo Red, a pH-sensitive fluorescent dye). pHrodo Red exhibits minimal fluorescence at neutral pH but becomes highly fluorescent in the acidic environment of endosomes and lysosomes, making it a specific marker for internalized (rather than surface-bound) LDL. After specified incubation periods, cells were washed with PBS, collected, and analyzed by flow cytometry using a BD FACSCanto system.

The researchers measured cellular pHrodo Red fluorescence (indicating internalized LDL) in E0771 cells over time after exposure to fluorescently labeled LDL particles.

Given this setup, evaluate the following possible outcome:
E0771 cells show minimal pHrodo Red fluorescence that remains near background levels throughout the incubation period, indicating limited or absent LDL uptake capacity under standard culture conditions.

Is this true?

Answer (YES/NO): NO